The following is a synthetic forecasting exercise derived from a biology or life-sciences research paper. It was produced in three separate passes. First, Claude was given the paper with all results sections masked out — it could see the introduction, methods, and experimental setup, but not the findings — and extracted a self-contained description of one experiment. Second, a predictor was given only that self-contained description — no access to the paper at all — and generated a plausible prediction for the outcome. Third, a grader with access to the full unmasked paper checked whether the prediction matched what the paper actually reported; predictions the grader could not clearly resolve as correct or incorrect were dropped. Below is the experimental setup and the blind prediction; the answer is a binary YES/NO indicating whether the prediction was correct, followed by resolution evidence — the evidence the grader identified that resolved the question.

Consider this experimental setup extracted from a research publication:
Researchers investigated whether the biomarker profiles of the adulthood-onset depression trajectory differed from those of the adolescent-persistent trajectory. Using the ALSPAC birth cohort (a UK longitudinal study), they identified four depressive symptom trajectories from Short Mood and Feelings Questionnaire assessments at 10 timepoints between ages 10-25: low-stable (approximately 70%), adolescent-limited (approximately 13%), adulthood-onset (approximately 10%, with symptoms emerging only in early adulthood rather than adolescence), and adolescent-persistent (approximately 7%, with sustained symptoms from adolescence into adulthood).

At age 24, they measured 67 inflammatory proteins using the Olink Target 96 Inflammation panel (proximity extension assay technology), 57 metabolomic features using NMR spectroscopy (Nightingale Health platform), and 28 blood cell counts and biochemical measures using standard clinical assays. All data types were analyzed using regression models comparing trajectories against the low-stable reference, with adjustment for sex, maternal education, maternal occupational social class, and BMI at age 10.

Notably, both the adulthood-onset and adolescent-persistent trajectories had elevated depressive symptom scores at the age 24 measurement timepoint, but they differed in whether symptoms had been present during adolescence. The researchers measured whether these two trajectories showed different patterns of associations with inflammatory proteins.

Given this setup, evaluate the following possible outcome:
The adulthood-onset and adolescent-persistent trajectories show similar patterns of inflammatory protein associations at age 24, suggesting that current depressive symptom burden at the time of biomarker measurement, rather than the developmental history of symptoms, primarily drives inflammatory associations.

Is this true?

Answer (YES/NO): NO